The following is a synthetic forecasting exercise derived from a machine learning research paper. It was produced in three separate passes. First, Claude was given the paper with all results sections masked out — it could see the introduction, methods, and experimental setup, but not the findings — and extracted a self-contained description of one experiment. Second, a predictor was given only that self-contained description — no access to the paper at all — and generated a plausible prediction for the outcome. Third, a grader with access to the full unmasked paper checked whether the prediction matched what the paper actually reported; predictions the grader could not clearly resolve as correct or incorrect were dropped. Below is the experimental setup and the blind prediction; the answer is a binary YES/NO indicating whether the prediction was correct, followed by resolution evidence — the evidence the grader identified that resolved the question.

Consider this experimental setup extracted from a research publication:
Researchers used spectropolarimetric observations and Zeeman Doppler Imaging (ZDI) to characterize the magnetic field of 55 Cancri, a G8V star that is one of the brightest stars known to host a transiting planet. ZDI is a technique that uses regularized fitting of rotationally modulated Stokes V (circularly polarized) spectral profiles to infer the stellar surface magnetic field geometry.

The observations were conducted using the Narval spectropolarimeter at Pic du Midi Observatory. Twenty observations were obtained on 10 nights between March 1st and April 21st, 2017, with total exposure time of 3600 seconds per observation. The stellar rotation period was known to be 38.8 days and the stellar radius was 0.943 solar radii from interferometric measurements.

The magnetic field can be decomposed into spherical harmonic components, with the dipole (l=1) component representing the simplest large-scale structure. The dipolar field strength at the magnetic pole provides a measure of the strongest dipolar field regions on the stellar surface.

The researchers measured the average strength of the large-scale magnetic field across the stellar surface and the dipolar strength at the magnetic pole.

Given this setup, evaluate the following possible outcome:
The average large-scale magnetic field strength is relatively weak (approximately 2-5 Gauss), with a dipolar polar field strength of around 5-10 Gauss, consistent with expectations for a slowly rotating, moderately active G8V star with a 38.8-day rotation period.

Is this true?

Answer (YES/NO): YES